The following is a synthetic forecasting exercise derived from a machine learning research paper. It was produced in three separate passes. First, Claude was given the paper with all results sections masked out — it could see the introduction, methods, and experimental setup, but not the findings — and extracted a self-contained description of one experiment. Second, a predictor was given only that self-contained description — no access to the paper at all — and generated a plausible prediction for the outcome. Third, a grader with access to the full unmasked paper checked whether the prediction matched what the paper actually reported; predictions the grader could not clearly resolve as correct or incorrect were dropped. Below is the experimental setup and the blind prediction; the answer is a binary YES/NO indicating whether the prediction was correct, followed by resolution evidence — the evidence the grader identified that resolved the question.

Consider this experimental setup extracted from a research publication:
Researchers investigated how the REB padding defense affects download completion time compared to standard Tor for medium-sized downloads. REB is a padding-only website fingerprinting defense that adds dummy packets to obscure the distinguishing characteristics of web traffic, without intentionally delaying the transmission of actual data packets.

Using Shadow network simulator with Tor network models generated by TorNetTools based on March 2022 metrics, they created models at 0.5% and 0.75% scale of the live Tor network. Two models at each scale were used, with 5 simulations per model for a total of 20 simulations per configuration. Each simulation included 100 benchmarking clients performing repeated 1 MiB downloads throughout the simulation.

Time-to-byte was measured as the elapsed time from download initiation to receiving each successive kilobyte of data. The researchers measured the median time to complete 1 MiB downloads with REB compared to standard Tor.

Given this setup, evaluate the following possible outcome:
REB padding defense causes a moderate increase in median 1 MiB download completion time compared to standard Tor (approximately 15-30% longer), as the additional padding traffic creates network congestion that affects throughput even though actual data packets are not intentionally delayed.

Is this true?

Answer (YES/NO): NO